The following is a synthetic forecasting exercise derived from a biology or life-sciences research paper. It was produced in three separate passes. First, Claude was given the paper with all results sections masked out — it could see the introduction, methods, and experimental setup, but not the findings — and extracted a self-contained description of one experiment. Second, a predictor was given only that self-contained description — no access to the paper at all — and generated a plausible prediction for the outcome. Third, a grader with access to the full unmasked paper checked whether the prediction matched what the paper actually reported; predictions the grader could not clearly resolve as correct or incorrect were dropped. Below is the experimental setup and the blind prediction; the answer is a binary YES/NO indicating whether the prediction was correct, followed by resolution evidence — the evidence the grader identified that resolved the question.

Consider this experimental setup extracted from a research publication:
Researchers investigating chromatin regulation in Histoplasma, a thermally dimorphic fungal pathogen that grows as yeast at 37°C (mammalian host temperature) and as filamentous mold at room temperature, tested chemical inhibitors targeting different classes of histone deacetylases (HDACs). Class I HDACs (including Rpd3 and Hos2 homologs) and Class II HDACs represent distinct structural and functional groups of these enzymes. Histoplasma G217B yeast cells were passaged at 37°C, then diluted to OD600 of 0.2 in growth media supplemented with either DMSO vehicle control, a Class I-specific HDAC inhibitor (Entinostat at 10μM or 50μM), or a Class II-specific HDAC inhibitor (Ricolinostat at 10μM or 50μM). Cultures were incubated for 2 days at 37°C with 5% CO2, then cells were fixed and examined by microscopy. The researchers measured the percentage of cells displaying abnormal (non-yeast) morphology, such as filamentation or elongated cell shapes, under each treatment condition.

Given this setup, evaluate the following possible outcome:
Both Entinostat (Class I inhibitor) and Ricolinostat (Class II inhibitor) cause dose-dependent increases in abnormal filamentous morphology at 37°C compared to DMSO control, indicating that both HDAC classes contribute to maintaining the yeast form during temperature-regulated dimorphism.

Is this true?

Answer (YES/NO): NO